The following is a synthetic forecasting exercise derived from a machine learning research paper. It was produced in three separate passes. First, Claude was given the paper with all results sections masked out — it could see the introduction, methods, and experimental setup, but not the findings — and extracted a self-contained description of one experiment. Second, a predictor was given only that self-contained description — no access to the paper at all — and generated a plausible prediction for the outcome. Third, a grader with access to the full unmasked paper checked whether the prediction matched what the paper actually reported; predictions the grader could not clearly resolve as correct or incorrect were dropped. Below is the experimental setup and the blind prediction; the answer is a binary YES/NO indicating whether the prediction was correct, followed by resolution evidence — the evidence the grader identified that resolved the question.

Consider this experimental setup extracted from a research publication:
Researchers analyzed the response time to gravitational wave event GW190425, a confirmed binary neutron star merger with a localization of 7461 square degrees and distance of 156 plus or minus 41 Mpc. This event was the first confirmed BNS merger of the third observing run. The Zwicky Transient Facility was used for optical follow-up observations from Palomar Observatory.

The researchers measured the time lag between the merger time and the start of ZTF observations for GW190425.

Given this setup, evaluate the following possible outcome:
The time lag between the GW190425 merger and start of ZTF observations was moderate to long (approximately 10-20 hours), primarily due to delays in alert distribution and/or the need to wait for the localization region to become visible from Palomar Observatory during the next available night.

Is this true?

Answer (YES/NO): NO